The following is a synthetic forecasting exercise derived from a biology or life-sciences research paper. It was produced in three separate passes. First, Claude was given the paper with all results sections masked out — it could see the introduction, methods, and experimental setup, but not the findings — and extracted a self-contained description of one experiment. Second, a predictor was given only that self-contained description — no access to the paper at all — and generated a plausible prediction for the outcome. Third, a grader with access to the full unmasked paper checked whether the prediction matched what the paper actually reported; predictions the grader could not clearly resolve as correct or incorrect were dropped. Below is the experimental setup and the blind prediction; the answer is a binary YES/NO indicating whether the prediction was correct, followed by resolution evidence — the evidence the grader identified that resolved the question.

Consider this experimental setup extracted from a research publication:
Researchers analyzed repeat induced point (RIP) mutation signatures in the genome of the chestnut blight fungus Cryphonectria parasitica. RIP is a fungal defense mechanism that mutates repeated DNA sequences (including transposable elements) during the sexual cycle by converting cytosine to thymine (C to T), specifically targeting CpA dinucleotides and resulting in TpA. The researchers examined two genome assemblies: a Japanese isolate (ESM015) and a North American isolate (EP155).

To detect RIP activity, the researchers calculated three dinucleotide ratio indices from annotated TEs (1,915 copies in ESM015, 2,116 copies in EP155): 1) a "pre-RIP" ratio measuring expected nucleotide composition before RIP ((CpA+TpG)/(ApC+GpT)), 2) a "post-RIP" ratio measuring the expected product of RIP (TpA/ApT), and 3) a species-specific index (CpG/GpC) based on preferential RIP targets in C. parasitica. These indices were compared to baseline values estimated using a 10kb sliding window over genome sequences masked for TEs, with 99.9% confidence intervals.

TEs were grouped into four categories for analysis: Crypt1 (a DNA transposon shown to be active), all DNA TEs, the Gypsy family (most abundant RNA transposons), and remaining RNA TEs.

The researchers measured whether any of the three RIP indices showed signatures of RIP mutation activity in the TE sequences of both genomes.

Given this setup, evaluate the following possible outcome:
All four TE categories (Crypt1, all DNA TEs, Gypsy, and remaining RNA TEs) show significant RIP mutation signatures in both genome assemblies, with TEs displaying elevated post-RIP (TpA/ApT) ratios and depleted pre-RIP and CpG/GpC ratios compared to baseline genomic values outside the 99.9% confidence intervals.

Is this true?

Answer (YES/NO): NO